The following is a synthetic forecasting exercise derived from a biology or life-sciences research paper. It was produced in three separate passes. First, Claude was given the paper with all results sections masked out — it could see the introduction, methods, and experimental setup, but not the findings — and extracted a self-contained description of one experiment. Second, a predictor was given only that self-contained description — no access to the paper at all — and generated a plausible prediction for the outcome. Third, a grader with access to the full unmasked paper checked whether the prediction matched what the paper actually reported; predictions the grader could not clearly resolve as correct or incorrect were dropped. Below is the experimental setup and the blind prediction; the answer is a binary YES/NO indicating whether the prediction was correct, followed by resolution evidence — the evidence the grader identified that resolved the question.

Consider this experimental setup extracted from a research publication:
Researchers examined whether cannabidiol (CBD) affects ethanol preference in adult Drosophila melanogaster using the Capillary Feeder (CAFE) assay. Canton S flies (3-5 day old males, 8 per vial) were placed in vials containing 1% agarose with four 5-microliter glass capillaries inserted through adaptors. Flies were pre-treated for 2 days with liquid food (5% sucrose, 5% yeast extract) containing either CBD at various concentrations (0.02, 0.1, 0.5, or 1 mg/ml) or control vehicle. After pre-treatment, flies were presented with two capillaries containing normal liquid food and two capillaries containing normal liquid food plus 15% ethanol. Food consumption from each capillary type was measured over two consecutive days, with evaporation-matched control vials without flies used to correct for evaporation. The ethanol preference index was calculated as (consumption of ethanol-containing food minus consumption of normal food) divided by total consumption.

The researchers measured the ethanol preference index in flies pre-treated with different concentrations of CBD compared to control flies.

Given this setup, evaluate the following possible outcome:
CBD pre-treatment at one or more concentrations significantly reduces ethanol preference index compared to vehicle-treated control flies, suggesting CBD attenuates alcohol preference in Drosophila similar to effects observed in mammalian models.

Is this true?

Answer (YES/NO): YES